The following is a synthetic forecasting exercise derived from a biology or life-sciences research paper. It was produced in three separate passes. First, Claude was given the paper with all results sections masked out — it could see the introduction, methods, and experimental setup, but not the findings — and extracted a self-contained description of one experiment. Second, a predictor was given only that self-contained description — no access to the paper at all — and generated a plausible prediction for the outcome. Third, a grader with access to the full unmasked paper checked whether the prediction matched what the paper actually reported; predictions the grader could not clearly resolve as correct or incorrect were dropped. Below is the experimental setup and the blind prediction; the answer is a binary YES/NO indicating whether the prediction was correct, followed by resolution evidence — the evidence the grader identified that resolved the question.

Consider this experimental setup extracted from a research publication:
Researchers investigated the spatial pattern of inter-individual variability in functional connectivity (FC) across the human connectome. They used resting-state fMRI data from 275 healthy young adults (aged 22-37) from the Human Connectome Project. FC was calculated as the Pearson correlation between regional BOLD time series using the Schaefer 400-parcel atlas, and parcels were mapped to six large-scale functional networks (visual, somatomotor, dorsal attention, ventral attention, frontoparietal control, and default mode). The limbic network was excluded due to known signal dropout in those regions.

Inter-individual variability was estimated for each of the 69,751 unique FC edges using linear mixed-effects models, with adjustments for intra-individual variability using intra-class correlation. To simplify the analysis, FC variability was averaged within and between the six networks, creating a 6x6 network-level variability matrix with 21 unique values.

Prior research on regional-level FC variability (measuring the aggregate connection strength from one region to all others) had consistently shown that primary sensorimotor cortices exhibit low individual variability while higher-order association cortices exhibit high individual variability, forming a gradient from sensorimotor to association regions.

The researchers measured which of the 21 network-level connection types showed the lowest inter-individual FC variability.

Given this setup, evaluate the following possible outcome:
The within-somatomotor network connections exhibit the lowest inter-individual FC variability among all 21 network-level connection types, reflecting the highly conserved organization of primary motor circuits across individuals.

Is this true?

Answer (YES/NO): NO